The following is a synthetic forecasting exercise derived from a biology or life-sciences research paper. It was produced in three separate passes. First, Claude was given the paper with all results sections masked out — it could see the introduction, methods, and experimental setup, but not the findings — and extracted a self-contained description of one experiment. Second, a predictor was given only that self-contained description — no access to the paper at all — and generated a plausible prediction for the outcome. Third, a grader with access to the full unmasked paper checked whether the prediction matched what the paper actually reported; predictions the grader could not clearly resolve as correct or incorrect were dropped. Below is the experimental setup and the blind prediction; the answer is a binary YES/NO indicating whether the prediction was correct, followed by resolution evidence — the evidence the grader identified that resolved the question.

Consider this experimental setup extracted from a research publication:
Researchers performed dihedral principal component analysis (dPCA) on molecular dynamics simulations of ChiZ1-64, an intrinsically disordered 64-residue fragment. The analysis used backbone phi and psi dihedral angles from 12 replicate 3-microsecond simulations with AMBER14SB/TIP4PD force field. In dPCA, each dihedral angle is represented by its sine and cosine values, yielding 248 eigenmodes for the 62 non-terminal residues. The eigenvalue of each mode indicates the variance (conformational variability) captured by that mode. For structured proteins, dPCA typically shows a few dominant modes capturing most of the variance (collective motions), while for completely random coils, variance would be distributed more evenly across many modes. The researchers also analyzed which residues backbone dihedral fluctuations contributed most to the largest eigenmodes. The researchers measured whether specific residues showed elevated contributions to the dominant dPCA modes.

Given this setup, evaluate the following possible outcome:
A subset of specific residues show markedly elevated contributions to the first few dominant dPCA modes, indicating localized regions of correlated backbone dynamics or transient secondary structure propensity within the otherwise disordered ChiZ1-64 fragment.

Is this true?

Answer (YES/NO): YES